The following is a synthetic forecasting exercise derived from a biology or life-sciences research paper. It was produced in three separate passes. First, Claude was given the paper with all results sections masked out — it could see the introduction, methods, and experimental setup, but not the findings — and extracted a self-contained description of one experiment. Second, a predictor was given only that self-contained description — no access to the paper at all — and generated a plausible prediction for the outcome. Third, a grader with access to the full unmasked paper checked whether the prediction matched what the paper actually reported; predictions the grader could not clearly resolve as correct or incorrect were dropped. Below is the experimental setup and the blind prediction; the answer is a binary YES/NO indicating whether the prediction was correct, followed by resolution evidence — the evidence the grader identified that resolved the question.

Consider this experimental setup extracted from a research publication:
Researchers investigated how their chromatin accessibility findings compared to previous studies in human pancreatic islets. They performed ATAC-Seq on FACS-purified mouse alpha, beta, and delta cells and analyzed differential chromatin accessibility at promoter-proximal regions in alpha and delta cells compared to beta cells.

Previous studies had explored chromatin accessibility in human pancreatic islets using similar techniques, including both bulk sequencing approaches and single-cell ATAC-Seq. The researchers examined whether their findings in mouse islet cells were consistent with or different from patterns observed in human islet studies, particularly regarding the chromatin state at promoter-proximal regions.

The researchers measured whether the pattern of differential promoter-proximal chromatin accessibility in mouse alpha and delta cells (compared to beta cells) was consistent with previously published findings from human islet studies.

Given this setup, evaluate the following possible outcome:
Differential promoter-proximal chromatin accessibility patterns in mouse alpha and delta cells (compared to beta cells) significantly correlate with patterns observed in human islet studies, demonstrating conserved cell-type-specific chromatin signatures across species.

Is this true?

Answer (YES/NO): YES